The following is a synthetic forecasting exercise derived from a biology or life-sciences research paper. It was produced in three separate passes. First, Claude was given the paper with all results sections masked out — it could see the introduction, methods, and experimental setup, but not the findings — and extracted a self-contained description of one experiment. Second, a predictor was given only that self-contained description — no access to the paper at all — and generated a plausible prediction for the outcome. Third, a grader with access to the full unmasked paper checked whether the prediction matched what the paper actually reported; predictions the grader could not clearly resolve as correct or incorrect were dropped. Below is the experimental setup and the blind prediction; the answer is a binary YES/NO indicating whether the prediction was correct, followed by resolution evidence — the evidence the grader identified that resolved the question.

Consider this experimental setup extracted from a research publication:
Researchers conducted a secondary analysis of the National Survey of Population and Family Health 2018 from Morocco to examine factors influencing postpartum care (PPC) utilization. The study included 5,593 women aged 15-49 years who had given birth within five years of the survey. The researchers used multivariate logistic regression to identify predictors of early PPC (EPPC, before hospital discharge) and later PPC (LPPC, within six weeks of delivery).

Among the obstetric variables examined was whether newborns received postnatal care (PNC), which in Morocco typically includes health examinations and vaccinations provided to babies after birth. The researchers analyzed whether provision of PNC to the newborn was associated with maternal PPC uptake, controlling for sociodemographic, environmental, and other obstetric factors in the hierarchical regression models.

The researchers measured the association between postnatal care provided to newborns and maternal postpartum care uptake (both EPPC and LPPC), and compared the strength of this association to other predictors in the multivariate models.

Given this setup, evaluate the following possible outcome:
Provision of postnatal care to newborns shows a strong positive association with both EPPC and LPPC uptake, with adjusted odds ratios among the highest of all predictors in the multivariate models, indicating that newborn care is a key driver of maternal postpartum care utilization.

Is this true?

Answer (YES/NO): YES